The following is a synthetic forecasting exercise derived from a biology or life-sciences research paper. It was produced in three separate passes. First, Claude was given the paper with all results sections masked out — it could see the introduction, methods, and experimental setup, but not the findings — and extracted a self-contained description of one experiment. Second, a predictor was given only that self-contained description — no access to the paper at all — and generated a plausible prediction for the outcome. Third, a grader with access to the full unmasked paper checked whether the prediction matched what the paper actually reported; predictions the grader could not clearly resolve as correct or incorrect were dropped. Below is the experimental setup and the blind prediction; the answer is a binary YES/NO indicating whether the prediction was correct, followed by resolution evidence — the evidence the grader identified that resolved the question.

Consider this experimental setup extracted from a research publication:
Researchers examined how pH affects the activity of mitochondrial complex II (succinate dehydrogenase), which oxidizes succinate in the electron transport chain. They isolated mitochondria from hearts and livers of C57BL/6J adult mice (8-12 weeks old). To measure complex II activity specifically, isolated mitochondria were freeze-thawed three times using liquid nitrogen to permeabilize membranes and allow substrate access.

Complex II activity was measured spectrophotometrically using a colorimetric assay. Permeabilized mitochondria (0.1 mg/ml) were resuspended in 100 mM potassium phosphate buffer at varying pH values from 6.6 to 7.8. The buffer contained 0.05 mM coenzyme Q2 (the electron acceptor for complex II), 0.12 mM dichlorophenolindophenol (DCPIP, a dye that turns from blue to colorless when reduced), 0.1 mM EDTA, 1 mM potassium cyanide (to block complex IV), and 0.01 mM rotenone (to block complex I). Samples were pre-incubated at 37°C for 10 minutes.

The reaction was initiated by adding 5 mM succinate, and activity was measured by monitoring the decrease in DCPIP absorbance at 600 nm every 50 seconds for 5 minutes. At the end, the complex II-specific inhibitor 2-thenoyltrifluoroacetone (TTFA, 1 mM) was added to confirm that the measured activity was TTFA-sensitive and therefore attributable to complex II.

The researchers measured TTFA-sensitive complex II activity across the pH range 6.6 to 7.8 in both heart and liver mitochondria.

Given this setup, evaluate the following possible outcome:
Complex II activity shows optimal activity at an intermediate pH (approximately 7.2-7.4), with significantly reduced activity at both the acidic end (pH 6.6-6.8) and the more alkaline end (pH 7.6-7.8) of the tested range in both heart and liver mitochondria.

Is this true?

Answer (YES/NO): NO